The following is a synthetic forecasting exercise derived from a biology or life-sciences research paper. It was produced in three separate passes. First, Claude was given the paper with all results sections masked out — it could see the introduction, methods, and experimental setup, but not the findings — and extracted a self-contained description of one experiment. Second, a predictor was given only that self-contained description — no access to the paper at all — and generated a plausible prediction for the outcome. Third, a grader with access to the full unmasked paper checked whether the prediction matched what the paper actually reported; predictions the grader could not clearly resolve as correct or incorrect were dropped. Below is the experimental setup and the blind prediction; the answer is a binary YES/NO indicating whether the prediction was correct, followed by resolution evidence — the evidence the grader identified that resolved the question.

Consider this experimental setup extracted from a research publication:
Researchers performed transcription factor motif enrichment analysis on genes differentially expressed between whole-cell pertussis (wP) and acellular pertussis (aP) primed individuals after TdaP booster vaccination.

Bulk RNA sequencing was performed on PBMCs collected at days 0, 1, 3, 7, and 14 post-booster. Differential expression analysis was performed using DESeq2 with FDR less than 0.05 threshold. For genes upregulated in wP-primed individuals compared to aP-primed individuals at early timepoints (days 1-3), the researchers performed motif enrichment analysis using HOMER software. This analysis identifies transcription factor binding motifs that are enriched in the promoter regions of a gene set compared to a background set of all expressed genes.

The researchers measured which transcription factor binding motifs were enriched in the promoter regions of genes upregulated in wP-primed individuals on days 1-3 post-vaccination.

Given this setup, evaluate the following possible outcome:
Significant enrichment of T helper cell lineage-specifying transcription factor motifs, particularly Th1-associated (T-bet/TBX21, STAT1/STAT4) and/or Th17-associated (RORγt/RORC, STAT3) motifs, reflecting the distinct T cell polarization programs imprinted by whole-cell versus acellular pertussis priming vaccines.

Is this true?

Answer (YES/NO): NO